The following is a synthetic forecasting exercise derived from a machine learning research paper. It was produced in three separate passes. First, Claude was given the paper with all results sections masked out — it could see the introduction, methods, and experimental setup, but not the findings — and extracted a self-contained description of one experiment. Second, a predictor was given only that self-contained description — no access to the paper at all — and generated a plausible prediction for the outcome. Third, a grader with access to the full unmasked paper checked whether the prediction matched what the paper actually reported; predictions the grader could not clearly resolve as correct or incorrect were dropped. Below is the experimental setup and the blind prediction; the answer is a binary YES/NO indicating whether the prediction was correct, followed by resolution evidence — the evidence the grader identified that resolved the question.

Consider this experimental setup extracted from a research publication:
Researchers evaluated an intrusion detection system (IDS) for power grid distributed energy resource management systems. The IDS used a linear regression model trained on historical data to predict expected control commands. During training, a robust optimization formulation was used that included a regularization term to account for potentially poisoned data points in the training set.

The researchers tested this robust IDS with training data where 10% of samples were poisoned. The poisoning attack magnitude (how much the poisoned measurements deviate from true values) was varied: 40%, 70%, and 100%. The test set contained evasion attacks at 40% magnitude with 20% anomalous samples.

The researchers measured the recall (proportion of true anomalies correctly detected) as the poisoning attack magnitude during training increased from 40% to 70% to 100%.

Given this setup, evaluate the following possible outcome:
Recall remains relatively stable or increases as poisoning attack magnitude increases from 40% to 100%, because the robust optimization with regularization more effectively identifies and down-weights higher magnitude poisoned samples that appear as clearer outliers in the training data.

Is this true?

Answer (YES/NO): YES